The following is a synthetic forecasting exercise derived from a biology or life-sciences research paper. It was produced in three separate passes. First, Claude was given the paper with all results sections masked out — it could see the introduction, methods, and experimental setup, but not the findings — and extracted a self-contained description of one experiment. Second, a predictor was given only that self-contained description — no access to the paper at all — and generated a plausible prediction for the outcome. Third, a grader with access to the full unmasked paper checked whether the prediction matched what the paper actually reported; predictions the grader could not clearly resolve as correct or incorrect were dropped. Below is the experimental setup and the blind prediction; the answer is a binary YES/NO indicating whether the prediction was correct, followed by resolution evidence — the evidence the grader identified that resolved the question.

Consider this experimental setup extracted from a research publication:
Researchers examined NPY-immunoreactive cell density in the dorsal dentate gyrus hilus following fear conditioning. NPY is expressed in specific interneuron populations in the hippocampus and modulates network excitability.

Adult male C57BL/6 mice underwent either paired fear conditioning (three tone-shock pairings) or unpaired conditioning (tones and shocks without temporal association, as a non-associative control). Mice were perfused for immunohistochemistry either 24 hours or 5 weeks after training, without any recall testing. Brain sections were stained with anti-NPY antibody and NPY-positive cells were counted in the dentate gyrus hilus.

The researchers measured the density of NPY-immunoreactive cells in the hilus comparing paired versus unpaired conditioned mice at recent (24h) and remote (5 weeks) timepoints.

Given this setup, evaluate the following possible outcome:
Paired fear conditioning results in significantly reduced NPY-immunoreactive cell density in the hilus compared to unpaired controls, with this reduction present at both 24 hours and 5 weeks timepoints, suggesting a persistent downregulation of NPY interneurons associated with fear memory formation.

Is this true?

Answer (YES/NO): NO